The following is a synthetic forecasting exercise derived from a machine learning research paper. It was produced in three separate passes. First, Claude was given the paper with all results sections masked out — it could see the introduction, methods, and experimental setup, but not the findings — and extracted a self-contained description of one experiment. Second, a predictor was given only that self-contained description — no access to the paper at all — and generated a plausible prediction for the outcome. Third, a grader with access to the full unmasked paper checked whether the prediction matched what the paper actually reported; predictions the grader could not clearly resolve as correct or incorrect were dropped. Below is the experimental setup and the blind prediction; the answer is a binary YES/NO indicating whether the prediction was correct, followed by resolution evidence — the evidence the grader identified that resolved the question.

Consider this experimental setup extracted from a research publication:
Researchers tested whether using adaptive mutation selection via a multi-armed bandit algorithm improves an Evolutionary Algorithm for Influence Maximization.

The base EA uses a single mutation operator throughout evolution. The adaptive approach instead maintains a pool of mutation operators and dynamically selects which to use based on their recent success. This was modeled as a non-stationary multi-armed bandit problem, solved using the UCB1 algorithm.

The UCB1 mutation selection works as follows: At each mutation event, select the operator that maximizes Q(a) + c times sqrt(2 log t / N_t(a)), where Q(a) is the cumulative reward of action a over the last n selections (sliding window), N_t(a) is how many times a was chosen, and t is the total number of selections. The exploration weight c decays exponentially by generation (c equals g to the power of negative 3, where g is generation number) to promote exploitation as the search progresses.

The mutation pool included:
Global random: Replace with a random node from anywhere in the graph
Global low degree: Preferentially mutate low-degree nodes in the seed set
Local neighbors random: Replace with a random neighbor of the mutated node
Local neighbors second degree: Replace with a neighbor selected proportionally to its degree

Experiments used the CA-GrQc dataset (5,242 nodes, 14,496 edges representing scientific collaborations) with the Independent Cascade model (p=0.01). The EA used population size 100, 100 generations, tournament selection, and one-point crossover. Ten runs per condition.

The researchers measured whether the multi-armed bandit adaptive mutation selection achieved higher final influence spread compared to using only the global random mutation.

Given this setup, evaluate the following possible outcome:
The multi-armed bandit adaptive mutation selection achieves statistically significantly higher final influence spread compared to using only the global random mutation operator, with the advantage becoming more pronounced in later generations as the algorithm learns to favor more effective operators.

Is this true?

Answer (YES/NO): NO